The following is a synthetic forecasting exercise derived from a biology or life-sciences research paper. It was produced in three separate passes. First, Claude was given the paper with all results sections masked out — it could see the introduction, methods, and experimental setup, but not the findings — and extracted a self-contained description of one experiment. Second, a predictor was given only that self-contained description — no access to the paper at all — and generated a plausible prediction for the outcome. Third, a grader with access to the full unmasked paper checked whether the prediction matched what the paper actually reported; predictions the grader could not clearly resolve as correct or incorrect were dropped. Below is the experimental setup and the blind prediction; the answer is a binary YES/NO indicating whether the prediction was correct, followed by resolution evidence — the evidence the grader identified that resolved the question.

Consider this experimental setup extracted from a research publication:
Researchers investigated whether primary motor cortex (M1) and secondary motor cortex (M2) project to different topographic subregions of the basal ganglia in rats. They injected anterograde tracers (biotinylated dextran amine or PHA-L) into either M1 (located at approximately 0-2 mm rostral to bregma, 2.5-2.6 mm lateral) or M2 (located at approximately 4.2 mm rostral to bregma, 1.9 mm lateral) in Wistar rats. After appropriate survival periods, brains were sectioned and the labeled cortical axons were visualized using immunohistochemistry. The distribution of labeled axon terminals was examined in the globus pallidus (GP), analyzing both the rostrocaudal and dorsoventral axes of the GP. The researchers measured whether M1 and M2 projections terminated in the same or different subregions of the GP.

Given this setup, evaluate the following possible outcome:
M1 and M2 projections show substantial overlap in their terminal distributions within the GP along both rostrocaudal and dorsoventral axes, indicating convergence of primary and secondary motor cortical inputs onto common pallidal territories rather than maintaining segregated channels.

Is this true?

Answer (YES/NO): NO